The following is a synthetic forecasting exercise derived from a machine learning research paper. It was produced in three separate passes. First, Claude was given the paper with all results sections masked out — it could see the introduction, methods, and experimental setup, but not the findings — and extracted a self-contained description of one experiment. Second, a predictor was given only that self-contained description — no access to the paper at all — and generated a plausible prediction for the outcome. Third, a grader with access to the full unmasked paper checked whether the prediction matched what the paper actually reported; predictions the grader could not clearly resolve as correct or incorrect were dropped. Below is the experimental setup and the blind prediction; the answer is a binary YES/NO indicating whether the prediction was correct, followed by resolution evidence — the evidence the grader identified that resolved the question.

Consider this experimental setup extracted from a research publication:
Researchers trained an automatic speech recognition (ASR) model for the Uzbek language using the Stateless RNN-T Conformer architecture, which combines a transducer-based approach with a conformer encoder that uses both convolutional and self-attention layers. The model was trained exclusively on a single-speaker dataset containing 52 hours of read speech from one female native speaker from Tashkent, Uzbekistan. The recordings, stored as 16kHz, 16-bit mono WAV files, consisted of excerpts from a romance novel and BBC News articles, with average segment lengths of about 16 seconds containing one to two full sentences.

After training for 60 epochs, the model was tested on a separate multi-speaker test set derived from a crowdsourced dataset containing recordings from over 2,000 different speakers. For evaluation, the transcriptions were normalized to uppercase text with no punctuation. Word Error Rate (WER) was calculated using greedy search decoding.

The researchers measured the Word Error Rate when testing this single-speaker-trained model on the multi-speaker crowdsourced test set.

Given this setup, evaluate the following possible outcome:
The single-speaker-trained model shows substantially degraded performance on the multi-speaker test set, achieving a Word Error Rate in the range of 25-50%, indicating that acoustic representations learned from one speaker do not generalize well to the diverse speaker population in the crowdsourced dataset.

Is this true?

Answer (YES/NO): NO